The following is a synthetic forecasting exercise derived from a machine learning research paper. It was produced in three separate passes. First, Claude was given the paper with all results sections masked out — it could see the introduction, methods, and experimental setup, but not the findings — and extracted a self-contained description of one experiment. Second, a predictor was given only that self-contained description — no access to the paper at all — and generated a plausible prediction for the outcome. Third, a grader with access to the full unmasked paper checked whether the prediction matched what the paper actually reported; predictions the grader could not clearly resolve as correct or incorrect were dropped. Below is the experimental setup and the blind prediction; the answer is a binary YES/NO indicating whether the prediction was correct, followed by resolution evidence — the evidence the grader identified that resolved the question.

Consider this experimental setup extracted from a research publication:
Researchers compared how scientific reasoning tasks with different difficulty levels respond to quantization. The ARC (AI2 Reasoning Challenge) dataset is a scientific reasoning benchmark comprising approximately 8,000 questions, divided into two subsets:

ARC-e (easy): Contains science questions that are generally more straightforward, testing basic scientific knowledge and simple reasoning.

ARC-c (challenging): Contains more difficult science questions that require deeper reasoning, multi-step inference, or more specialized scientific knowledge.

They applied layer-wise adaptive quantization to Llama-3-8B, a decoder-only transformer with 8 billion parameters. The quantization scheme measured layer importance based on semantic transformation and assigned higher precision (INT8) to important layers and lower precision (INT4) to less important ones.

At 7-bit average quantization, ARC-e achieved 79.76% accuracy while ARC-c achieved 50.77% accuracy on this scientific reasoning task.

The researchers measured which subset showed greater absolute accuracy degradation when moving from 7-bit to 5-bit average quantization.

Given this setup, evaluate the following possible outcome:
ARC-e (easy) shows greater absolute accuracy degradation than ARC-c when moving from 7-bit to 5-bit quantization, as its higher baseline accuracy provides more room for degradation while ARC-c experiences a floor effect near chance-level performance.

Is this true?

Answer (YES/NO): NO